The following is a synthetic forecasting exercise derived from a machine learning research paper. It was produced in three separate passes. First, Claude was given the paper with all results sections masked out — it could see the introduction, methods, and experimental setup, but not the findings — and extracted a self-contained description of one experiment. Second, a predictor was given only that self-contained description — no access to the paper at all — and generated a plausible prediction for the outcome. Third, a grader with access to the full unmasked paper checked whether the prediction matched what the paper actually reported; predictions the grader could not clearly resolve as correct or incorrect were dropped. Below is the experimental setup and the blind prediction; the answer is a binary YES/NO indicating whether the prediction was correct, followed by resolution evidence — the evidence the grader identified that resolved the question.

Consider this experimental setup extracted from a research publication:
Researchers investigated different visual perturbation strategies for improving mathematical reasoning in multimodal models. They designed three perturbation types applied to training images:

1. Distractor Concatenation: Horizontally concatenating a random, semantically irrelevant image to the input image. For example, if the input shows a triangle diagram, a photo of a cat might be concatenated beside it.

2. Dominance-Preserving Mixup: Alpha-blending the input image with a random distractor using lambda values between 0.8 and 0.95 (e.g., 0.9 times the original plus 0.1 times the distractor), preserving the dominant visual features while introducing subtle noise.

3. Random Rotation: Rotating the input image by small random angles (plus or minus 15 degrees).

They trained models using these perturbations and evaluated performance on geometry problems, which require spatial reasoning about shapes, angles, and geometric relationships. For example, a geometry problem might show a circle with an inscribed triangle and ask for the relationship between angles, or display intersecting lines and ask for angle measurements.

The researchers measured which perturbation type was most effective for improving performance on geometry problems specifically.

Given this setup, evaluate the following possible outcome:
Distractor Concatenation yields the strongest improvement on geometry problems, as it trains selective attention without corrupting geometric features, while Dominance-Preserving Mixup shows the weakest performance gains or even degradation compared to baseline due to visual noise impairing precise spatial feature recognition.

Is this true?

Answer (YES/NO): NO